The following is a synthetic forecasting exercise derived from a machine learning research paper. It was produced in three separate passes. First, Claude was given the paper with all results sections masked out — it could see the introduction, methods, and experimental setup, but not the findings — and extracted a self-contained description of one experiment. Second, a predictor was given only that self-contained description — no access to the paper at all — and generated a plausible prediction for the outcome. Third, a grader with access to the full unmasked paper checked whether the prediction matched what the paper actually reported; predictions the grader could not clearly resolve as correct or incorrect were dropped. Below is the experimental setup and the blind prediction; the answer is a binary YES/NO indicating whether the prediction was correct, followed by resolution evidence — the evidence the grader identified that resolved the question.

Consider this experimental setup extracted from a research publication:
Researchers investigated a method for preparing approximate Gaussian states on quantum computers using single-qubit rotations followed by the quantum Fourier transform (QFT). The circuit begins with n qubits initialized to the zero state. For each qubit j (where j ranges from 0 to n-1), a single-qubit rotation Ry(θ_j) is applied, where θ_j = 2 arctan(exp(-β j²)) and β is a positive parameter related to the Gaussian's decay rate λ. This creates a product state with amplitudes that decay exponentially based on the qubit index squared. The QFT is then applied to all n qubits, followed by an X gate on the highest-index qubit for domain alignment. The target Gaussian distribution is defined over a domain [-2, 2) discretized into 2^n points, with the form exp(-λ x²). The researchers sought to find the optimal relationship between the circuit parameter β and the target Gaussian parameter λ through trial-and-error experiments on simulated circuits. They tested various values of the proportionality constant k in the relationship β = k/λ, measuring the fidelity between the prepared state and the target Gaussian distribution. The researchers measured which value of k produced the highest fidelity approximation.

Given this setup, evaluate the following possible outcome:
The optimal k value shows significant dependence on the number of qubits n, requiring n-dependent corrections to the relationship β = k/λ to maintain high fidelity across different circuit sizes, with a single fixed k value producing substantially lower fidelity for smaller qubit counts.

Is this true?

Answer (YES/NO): NO